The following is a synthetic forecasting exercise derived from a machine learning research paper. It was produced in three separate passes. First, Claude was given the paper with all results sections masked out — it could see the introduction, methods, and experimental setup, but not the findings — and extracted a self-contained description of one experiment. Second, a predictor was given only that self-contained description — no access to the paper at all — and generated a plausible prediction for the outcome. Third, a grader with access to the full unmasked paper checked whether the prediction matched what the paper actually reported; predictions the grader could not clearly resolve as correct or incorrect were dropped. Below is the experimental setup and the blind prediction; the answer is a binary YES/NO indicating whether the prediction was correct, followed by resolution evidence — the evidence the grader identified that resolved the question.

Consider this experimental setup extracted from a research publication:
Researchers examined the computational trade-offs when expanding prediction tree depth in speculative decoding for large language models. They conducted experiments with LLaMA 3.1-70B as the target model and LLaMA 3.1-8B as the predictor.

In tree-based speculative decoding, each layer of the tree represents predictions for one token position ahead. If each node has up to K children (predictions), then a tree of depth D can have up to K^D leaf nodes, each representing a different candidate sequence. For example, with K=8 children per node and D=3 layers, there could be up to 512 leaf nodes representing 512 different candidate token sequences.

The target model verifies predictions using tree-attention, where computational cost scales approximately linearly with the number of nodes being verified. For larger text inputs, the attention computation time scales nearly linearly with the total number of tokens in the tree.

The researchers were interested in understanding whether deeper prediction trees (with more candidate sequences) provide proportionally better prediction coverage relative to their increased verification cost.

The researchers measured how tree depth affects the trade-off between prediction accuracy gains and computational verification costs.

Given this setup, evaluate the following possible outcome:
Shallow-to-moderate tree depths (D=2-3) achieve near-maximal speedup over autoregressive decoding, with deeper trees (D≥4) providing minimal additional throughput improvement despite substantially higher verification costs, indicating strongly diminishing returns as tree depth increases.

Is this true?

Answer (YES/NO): NO